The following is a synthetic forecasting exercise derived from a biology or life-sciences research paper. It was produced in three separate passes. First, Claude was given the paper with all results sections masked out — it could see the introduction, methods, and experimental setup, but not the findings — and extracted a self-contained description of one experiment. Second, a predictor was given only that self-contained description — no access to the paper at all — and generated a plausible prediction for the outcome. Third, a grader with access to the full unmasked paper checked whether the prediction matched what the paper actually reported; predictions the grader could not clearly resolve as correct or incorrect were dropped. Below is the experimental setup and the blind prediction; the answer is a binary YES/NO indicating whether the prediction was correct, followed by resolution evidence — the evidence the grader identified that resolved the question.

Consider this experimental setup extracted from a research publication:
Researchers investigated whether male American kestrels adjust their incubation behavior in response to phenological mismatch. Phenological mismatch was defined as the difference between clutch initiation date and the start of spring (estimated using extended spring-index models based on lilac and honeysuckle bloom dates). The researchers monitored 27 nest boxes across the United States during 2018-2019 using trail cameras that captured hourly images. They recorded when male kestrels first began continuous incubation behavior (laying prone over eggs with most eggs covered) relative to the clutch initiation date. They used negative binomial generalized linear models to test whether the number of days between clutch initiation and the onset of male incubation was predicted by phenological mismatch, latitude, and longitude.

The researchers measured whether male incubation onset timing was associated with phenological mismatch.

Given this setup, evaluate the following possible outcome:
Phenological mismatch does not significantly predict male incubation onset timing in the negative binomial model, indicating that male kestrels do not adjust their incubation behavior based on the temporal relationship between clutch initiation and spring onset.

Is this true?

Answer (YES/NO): NO